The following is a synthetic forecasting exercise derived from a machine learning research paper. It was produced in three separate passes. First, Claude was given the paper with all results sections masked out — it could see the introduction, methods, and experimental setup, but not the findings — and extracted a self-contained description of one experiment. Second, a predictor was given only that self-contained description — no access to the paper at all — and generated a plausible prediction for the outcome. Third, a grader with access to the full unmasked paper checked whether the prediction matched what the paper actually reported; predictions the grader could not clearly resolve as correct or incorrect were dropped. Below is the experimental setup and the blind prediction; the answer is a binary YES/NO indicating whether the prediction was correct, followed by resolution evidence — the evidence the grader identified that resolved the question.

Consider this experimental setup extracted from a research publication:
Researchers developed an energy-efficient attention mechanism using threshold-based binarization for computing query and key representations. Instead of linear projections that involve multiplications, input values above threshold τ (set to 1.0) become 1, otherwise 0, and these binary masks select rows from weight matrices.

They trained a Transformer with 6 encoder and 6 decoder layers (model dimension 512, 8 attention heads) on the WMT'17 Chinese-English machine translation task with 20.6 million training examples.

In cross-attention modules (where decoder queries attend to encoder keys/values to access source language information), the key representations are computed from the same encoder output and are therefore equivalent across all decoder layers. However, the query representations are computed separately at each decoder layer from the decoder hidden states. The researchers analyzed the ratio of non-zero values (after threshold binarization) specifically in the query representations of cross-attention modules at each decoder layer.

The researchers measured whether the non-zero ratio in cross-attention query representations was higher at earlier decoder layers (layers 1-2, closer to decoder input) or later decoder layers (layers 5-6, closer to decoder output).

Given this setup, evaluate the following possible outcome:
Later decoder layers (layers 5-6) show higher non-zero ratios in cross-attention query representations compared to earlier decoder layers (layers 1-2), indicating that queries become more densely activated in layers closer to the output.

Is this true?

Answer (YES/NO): YES